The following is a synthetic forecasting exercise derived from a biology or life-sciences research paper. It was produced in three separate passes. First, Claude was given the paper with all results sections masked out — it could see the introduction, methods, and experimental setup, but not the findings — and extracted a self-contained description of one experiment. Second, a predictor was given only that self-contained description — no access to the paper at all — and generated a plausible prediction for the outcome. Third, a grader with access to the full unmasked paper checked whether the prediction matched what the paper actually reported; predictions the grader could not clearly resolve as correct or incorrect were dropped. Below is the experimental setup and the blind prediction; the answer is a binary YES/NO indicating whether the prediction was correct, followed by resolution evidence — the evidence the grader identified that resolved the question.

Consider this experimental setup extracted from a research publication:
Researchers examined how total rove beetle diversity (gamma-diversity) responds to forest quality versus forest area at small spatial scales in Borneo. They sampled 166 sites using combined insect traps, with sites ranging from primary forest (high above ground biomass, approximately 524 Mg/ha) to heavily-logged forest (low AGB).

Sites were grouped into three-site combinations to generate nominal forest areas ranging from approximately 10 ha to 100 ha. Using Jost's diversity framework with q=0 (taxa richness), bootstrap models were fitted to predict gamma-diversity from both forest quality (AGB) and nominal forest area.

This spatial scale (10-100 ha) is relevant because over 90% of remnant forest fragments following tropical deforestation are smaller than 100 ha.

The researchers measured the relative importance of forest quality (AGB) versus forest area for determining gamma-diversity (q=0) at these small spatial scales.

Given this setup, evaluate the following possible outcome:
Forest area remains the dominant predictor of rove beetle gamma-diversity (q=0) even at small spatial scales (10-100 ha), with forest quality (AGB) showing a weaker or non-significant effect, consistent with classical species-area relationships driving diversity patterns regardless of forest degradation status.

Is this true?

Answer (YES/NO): NO